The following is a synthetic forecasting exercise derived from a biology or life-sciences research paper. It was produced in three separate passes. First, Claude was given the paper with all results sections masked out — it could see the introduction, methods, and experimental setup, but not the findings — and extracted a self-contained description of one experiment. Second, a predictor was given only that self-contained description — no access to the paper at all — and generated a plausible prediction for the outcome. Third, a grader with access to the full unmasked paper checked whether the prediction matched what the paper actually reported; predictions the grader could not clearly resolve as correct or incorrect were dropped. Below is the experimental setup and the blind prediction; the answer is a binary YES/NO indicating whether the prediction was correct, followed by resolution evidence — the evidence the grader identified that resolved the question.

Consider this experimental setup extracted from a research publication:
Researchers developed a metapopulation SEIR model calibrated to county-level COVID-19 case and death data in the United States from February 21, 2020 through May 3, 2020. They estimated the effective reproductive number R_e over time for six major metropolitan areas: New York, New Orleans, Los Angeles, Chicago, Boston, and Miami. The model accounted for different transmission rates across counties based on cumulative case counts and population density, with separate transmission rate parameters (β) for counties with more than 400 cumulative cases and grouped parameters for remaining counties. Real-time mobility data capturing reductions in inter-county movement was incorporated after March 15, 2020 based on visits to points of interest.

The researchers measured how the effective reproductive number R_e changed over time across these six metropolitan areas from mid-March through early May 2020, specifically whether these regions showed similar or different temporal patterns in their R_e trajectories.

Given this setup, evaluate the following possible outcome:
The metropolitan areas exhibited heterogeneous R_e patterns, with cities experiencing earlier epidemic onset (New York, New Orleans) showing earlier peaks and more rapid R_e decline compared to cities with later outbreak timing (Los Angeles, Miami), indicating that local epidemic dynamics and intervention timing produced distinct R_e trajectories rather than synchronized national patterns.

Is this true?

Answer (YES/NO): NO